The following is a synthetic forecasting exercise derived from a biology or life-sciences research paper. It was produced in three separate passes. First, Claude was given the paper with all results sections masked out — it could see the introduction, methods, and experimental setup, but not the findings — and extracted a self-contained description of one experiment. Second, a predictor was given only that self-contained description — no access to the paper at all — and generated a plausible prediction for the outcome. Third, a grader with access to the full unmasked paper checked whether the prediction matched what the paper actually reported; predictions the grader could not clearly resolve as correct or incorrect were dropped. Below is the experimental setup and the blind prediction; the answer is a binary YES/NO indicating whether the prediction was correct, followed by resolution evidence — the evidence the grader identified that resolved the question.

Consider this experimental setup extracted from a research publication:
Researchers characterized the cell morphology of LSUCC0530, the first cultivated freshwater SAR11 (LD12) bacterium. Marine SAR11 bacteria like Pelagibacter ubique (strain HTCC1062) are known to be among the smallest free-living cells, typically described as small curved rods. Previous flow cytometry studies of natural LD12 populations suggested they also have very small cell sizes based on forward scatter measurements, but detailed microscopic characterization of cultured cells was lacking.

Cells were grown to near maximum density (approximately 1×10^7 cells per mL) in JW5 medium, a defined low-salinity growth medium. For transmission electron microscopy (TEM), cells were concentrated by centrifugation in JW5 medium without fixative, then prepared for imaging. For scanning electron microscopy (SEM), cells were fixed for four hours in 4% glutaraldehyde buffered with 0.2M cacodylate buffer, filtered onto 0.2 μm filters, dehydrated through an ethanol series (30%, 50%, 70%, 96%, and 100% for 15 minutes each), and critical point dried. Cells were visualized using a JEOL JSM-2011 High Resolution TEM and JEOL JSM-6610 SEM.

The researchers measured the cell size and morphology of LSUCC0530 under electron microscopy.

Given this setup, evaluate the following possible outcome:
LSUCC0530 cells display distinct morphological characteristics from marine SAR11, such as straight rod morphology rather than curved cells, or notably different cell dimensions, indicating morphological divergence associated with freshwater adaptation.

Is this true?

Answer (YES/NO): NO